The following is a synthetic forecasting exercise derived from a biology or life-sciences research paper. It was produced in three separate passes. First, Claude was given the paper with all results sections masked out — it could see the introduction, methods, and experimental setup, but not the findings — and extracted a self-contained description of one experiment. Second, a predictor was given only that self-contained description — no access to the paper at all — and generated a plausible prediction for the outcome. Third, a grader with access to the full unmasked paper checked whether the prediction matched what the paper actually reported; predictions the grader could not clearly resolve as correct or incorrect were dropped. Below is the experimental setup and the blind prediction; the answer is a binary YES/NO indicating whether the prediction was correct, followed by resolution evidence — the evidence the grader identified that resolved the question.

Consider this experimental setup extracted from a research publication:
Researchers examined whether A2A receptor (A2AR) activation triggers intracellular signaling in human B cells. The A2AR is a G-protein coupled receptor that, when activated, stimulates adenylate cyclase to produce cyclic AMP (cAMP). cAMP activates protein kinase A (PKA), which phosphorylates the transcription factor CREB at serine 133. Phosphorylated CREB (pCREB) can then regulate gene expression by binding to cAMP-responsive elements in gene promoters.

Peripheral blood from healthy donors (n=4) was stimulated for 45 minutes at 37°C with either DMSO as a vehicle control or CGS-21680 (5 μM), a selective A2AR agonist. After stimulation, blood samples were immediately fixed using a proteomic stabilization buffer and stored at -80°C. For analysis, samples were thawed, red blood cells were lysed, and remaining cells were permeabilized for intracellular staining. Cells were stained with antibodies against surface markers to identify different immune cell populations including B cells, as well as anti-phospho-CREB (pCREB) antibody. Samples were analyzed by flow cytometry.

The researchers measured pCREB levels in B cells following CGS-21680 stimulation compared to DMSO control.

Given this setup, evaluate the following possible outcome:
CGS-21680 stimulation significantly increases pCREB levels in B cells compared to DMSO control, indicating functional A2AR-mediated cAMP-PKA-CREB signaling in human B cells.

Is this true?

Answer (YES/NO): YES